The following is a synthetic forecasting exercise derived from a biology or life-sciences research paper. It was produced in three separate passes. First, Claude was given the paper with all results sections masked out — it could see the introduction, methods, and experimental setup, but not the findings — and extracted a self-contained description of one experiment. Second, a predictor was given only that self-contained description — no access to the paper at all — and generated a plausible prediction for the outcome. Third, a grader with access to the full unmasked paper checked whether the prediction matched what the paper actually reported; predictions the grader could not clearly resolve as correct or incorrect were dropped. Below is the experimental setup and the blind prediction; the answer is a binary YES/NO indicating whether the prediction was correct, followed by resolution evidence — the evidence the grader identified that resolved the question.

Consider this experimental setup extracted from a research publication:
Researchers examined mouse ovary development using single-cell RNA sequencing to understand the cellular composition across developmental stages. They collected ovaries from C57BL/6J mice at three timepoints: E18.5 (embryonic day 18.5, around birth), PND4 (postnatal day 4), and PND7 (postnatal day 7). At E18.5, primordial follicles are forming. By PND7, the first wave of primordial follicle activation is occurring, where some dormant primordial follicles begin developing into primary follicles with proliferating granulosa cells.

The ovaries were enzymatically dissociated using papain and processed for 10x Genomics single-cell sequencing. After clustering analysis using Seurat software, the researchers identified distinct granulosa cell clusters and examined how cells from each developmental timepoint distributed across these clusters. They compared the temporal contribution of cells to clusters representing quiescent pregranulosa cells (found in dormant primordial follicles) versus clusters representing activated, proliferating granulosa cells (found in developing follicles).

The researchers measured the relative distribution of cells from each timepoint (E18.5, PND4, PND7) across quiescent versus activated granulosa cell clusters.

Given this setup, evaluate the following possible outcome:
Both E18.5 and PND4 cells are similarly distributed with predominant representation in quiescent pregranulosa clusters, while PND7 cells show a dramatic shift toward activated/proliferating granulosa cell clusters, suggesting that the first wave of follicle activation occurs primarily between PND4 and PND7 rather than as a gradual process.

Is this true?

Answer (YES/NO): NO